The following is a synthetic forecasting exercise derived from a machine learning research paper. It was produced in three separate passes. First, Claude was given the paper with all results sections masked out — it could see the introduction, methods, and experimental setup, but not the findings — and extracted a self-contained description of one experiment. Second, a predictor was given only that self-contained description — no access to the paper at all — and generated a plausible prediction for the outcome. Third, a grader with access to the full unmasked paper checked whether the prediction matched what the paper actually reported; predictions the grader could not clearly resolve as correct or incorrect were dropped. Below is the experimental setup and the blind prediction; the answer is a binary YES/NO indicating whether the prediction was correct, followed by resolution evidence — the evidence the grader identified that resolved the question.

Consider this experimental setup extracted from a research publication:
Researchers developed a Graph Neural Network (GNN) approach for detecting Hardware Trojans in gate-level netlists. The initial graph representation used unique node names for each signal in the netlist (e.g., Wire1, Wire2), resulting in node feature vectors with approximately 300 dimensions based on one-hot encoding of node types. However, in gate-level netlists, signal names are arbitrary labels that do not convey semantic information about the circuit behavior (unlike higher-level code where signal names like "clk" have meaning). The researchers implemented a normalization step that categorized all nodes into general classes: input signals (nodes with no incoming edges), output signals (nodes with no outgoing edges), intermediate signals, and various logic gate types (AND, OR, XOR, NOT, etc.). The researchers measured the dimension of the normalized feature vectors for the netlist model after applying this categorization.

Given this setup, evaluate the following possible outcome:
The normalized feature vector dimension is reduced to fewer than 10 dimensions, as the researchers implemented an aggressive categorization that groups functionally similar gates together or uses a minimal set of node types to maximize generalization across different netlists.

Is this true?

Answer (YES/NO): NO